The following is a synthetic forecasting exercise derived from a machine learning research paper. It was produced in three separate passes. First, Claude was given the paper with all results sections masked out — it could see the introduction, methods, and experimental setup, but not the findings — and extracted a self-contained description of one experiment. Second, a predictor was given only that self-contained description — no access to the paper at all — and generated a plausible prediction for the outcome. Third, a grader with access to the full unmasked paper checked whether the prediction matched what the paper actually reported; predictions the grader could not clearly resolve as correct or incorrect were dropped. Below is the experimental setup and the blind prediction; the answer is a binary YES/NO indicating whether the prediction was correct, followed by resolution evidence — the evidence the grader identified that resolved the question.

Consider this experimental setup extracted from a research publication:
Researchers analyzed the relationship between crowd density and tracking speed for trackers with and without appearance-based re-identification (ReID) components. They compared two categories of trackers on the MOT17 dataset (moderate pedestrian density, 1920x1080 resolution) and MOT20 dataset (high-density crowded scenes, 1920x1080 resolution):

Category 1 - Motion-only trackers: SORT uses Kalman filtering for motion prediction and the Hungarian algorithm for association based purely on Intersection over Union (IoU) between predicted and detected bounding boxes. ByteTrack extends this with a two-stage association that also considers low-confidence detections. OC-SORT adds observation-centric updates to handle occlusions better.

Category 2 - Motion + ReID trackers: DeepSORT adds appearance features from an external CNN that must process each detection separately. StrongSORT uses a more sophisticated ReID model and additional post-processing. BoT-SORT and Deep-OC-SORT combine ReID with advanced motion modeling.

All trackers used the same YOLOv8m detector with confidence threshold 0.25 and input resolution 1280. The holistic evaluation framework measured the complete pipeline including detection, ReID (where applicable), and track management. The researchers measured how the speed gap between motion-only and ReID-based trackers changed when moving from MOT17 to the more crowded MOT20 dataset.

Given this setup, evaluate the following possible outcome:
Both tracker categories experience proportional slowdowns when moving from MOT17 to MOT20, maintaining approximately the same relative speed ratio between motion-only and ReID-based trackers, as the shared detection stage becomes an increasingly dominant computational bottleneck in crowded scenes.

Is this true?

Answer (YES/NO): NO